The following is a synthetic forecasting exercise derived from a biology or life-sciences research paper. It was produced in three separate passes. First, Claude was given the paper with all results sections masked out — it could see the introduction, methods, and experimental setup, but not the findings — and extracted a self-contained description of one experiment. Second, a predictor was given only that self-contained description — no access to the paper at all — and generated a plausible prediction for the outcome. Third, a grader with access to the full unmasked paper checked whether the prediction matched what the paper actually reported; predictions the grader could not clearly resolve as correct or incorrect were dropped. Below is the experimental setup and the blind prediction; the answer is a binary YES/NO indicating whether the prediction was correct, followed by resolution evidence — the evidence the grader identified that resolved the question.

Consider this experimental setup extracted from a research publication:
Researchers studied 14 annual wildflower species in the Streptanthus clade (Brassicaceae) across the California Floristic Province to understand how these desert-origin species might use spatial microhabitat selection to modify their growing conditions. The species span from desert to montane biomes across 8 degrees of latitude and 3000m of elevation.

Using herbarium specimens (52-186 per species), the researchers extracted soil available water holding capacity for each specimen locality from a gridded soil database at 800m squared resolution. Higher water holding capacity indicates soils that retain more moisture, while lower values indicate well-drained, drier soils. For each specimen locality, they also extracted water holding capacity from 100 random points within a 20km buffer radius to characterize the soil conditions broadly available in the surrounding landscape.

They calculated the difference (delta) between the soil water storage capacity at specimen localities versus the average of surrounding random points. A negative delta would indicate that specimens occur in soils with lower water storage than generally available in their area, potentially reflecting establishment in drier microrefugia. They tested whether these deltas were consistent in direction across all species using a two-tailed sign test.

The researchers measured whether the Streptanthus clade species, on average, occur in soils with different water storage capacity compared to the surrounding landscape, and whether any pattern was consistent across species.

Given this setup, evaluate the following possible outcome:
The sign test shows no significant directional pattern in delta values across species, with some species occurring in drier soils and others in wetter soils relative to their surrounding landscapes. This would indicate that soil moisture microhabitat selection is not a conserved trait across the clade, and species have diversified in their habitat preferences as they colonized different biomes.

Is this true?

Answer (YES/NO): NO